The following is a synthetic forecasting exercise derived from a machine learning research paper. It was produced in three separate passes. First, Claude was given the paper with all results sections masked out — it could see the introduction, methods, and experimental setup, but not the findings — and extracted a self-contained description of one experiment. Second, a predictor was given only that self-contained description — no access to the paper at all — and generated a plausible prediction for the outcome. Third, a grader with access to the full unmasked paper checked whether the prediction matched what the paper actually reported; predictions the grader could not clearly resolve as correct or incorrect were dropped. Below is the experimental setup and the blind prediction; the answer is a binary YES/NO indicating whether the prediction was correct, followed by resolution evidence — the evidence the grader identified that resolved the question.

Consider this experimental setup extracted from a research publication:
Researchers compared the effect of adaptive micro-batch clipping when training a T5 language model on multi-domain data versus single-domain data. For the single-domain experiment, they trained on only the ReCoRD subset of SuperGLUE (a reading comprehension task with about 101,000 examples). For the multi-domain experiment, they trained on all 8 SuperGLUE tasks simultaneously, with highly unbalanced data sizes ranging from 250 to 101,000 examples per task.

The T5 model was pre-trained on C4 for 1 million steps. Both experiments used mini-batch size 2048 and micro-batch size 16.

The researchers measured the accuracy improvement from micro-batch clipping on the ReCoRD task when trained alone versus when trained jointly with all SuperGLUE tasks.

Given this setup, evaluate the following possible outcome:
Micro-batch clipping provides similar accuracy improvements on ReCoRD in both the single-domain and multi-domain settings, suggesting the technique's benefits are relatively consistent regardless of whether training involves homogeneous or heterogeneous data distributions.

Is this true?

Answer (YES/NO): NO